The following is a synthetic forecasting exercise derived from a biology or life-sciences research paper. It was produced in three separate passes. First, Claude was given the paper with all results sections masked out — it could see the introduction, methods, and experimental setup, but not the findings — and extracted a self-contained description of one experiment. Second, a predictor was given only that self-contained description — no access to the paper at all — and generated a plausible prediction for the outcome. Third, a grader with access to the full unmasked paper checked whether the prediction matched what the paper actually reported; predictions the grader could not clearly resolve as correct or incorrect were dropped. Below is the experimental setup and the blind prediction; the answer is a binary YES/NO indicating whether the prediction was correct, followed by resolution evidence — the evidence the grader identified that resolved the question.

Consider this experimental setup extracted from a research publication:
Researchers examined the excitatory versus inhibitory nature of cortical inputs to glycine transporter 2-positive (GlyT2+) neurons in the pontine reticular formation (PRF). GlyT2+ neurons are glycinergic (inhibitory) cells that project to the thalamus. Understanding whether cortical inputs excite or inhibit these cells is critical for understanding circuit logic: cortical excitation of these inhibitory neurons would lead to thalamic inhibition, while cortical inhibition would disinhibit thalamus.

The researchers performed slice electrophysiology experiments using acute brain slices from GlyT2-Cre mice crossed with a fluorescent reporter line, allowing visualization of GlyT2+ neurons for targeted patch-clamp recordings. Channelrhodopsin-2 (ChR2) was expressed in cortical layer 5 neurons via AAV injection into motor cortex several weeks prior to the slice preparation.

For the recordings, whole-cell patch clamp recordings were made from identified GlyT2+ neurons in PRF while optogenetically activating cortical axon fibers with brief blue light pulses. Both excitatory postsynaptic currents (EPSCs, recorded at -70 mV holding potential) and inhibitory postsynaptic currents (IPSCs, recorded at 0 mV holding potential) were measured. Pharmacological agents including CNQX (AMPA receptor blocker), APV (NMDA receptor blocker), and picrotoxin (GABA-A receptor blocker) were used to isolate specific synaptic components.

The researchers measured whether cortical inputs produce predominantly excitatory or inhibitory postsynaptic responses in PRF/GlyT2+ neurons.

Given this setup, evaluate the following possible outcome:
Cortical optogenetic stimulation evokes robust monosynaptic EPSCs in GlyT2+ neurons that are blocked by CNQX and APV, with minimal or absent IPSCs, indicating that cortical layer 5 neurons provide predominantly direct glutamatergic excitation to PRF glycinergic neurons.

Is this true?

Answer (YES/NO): YES